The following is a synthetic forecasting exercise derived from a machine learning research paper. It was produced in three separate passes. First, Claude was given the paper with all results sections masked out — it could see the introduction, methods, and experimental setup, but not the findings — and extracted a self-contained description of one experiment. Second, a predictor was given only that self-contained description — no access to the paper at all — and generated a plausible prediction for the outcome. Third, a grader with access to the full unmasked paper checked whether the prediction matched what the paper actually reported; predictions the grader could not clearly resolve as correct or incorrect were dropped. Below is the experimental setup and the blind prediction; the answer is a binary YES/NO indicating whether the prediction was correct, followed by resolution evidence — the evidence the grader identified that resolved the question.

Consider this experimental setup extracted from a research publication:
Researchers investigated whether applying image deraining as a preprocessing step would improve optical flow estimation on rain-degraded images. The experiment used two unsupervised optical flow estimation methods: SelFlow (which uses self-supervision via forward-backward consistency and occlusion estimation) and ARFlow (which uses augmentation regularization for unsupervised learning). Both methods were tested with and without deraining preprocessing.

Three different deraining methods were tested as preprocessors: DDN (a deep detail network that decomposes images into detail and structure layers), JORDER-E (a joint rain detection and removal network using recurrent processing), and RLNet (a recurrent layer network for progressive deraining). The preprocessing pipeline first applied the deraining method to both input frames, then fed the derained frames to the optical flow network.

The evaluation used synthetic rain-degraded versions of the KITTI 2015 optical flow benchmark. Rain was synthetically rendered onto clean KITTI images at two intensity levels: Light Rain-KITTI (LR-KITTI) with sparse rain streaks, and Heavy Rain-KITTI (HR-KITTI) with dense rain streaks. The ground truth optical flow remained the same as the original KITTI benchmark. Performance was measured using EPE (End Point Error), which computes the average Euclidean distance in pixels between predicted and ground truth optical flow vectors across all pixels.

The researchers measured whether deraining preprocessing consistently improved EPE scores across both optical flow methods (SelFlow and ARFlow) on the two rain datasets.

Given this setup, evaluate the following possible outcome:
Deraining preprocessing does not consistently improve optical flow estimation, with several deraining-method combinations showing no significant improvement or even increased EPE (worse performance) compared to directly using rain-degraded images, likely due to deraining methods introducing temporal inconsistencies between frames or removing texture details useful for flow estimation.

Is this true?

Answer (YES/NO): YES